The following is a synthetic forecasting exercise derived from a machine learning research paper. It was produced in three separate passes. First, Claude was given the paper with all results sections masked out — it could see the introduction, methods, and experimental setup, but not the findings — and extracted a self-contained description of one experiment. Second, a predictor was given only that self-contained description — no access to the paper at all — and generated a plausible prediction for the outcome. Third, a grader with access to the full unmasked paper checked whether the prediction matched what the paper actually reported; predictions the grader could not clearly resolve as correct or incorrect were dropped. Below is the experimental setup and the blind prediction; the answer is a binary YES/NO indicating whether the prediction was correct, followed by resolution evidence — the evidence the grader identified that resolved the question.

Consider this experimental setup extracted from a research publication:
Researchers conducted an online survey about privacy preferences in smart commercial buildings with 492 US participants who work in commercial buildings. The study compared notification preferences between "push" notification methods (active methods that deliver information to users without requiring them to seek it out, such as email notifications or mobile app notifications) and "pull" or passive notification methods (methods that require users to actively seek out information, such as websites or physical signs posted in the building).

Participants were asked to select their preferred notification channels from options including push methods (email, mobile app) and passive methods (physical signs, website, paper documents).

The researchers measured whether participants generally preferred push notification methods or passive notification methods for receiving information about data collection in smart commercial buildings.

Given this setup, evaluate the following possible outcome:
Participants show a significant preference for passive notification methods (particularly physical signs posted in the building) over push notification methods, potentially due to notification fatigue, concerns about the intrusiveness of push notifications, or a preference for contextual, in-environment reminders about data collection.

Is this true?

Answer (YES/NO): NO